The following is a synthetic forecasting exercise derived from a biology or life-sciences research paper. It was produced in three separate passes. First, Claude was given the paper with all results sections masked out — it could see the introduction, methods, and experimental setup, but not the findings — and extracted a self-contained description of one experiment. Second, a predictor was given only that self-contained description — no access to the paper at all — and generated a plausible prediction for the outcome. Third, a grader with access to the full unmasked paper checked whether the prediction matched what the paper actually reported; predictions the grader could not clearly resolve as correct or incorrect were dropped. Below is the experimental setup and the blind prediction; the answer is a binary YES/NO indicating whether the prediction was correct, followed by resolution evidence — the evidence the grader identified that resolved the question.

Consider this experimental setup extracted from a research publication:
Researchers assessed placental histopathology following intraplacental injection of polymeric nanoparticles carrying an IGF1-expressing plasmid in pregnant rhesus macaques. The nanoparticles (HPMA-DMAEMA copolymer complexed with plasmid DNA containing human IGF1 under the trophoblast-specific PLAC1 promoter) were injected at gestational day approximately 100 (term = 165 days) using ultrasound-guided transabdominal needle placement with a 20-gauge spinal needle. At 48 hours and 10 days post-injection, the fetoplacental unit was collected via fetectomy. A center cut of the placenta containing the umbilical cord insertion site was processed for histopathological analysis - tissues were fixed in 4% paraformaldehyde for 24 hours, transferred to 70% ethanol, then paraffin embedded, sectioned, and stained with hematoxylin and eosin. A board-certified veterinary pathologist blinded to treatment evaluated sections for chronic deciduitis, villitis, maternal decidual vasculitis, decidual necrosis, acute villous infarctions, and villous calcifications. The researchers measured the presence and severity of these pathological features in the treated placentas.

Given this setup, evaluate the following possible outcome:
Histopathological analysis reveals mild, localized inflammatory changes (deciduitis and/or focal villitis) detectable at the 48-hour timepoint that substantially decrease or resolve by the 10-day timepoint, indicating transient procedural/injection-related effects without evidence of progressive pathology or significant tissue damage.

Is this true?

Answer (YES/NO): NO